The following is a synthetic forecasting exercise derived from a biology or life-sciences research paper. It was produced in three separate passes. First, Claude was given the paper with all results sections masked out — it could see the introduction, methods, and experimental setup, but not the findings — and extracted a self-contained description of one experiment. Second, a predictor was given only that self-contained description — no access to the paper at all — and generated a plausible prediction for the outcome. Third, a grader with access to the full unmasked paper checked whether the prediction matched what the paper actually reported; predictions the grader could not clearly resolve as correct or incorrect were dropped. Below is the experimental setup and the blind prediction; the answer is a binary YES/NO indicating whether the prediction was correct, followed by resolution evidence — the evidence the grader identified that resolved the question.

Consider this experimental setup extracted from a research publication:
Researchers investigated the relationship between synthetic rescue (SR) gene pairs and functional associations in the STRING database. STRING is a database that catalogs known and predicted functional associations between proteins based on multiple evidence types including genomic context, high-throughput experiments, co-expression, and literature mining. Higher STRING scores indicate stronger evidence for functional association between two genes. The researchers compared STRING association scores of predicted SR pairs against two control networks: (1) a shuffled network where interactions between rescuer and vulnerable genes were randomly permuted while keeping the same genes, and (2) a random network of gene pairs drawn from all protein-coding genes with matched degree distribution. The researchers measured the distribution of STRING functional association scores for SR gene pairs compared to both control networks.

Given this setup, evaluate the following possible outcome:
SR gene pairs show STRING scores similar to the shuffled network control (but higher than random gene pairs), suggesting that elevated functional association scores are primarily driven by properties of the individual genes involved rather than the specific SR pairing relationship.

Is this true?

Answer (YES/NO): NO